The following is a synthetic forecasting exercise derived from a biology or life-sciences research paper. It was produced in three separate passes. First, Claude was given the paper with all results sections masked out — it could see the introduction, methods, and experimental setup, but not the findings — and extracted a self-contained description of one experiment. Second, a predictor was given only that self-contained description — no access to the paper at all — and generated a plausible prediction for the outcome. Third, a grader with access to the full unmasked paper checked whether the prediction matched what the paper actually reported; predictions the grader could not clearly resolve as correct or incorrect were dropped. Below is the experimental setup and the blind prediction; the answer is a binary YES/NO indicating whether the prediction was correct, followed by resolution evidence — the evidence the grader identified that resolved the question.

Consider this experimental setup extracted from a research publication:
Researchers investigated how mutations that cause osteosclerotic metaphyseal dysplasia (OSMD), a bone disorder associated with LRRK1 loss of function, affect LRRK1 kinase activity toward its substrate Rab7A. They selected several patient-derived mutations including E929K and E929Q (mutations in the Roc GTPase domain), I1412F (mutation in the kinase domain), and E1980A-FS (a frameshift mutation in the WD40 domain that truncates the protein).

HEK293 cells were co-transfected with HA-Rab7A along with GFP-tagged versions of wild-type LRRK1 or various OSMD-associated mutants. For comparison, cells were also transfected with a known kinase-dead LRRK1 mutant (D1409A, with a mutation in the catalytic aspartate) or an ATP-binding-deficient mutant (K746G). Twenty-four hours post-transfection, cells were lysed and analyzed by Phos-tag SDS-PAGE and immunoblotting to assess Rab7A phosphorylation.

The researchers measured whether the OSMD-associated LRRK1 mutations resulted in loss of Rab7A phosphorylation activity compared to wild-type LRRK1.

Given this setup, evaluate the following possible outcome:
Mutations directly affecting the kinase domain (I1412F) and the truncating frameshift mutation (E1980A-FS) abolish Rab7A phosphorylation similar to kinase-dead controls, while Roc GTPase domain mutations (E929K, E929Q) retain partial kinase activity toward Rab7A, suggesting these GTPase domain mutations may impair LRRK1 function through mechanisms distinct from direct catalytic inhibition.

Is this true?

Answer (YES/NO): NO